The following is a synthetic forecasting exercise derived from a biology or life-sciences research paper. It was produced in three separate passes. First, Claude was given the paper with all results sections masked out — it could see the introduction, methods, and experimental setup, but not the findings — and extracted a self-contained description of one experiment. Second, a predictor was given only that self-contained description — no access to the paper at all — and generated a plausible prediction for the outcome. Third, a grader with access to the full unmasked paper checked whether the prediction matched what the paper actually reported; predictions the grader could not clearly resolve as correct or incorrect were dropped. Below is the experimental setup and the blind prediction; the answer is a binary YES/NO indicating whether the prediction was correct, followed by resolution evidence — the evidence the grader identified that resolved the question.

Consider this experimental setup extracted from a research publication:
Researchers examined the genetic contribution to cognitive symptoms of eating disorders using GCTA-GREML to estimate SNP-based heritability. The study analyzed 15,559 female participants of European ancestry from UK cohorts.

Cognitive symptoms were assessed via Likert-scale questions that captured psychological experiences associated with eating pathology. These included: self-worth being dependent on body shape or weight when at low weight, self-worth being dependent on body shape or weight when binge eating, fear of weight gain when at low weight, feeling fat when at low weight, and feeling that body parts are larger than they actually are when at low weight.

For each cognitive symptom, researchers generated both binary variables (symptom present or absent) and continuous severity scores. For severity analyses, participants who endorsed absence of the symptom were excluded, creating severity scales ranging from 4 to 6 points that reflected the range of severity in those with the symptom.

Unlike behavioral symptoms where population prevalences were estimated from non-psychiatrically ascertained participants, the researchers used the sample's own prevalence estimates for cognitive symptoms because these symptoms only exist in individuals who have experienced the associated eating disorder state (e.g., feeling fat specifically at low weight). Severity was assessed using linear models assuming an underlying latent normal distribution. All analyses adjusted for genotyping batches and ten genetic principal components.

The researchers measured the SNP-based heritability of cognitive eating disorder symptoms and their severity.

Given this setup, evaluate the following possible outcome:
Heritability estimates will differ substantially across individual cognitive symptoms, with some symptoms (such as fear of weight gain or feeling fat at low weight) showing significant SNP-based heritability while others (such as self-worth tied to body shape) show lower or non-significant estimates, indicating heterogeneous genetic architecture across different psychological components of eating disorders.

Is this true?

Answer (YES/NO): NO